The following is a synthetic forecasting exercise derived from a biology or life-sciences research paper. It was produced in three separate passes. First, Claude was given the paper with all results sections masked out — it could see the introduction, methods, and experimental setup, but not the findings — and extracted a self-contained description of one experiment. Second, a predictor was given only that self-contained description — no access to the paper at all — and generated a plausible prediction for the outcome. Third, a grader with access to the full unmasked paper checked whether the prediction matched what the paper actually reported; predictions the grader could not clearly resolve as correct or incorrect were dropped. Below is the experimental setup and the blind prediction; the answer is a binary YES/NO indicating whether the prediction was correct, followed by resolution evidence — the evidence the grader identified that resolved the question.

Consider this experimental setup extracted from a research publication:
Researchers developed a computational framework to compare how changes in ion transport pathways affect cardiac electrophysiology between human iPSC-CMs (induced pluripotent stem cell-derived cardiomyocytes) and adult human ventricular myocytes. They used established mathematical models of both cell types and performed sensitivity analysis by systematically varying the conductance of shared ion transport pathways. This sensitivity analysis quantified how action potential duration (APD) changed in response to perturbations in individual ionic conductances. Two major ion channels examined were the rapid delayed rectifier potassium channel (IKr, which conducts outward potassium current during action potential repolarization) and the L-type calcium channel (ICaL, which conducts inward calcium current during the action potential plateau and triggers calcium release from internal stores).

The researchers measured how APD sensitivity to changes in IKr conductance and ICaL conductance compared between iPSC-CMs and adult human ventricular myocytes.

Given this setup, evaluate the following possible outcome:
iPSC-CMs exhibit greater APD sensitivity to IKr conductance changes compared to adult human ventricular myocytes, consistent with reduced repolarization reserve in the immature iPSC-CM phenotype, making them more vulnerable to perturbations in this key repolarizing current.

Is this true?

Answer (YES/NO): NO